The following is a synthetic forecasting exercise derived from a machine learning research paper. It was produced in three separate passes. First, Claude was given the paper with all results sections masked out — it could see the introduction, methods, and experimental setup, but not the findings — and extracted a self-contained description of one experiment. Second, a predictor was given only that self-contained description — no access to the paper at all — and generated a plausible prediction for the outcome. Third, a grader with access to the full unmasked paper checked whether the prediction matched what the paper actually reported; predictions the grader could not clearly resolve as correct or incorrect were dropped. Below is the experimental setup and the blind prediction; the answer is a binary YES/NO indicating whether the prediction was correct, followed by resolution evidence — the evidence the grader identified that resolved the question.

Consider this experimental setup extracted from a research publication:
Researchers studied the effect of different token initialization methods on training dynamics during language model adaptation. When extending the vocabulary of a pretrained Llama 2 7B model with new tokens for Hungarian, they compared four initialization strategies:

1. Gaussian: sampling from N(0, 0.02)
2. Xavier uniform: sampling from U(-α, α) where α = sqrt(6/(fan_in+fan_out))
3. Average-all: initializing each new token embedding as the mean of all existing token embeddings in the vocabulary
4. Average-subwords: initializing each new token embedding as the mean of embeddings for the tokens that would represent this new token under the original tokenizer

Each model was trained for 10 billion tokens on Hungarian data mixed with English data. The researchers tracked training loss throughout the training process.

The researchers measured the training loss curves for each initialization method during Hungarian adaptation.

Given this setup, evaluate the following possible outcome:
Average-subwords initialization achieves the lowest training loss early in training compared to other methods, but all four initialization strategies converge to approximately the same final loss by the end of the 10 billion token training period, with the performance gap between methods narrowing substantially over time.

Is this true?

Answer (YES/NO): YES